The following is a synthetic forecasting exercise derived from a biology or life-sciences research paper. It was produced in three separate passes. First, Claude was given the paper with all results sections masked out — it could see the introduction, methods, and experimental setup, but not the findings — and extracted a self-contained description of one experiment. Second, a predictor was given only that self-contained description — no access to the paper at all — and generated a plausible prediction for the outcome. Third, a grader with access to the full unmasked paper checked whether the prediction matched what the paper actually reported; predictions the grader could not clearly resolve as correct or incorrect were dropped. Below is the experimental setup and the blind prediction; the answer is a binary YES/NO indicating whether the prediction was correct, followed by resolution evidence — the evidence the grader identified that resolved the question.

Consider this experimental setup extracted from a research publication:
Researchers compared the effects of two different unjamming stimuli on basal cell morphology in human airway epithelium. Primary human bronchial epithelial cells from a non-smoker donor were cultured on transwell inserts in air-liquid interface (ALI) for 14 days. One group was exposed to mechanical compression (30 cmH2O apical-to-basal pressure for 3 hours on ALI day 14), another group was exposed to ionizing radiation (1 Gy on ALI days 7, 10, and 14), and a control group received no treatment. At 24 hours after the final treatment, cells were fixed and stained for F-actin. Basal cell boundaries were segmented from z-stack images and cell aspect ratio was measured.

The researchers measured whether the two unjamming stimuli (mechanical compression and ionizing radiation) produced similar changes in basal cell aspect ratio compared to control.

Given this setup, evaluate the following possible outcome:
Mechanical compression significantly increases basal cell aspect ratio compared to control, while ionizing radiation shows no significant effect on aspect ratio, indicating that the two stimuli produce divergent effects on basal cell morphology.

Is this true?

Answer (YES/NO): NO